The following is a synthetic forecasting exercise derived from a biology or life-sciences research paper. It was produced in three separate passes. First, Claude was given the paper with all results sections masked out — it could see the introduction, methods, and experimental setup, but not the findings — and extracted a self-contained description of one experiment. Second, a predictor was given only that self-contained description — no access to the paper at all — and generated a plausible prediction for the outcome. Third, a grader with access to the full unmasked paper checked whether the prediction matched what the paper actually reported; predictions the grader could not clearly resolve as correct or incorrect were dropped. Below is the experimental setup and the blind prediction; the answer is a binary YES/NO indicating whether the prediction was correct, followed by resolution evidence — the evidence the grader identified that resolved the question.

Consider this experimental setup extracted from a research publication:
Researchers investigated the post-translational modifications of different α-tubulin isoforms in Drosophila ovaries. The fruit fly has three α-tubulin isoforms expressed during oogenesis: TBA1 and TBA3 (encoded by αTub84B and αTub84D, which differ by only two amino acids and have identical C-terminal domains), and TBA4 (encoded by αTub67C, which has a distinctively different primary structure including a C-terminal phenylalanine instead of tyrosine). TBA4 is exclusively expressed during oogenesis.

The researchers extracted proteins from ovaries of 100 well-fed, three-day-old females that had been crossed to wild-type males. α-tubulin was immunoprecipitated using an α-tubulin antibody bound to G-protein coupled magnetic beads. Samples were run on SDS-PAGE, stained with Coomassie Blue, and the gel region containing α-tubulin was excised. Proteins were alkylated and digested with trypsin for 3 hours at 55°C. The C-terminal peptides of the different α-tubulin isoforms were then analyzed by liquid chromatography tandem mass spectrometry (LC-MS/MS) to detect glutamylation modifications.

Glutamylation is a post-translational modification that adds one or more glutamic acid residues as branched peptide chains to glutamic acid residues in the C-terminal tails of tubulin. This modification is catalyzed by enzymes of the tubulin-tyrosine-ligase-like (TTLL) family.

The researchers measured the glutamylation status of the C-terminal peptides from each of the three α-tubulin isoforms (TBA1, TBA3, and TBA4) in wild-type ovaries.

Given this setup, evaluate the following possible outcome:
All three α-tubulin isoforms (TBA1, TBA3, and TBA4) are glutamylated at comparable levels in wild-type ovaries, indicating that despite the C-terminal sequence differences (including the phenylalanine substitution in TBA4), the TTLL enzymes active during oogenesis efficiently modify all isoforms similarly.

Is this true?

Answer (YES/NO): NO